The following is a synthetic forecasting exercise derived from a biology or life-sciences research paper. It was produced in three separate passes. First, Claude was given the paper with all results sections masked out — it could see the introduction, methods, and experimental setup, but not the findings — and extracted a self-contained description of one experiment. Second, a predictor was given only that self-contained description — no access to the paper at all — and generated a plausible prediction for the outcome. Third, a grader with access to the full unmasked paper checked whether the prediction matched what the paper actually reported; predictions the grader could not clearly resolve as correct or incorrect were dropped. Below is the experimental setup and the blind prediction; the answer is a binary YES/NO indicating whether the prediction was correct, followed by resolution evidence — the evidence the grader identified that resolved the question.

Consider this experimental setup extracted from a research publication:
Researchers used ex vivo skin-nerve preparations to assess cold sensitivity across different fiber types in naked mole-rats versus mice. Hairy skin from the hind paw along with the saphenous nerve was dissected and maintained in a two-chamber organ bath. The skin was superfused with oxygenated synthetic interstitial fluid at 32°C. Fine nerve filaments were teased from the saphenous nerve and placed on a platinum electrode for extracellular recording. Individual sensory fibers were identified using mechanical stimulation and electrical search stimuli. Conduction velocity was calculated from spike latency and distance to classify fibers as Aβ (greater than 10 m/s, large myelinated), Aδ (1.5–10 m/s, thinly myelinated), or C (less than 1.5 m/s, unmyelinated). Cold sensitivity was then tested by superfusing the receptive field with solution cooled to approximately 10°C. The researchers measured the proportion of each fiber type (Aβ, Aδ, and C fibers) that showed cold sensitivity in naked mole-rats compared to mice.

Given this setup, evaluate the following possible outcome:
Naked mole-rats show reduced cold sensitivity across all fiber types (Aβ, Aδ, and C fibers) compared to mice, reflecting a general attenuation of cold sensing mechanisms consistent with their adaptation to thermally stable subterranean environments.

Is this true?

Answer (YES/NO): NO